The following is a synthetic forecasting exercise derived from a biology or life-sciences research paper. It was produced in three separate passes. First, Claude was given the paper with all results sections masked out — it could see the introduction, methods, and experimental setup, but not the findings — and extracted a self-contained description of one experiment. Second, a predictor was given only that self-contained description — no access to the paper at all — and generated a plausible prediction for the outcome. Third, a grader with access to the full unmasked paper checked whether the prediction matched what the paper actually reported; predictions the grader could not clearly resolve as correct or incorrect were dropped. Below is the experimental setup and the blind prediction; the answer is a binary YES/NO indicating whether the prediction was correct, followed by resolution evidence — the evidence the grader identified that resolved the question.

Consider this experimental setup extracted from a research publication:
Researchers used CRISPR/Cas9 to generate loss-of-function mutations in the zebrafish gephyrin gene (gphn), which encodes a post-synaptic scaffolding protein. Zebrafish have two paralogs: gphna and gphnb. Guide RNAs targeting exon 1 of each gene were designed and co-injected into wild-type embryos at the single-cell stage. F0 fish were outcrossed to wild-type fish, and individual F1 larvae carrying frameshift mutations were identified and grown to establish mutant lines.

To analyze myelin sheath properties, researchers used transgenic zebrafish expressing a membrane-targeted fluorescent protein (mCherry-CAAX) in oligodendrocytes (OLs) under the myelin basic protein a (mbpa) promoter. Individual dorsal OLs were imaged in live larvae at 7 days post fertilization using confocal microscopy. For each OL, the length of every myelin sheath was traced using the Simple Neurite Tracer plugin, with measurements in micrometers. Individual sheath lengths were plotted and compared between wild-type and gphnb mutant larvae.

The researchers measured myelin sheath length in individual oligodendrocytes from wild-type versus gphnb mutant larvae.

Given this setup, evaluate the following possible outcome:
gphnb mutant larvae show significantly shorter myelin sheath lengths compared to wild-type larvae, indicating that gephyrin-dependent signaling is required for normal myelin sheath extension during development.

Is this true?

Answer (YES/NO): NO